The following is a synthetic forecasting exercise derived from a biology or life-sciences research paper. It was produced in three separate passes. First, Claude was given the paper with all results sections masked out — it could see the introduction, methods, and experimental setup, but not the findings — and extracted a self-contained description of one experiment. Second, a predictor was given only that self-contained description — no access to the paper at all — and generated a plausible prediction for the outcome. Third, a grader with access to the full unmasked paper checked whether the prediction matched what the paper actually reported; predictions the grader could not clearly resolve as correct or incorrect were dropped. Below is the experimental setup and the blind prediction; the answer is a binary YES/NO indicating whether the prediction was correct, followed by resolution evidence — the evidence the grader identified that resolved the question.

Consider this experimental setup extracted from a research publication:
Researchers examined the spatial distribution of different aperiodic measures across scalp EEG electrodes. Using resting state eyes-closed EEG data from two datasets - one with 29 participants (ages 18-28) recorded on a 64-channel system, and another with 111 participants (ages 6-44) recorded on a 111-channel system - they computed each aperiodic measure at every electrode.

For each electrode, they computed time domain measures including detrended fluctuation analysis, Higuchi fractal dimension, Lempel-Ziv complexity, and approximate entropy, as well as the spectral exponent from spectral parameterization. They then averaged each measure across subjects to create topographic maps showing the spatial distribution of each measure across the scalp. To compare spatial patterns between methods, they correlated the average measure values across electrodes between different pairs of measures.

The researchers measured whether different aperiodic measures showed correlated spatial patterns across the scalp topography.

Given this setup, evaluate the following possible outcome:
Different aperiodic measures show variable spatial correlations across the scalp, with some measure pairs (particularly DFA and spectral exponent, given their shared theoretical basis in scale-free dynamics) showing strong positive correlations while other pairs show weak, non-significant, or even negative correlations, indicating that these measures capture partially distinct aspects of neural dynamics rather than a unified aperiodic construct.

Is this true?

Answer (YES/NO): NO